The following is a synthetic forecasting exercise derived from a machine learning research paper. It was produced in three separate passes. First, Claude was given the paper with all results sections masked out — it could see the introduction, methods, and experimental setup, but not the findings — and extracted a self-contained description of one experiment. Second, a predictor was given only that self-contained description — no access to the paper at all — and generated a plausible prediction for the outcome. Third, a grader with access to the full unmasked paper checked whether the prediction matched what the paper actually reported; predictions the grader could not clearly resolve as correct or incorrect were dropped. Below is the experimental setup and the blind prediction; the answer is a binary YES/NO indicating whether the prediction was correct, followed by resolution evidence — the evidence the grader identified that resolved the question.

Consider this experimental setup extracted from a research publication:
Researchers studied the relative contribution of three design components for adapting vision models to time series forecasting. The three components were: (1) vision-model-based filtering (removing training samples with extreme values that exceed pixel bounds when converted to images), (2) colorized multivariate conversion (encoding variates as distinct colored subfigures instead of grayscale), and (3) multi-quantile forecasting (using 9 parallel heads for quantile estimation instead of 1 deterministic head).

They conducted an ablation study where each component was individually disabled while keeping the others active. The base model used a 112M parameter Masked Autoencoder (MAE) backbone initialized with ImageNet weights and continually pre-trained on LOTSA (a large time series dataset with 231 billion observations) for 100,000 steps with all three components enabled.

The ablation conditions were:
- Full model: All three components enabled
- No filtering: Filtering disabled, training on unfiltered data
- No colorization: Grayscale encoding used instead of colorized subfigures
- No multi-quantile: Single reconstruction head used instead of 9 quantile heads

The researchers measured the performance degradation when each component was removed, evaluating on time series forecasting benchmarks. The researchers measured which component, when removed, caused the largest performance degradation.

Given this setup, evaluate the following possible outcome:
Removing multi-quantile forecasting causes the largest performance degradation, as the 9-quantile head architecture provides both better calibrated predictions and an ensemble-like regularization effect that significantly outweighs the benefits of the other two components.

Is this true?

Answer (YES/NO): YES